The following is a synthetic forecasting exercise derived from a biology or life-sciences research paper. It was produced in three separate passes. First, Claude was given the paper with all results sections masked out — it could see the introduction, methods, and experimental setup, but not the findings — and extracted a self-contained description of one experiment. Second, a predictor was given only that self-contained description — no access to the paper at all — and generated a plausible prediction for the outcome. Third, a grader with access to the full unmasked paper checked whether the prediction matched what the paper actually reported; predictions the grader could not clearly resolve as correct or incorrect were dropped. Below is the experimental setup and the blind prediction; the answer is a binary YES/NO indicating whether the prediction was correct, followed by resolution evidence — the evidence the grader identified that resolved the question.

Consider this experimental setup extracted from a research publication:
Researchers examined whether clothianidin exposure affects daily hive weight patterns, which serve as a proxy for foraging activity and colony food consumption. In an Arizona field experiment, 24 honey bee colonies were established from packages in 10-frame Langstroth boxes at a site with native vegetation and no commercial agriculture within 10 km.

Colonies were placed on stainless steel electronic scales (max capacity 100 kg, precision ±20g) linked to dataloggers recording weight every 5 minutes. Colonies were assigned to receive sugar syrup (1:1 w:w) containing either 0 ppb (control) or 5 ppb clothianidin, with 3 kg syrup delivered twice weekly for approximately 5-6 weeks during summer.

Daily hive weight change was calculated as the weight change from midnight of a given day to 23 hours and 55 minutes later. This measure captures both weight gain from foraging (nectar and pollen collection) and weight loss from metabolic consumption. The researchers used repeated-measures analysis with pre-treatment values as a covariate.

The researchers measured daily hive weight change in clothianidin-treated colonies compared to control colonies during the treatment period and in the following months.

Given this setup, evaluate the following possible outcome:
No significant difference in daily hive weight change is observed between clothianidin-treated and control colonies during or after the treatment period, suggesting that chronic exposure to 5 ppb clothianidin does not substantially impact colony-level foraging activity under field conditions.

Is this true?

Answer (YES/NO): YES